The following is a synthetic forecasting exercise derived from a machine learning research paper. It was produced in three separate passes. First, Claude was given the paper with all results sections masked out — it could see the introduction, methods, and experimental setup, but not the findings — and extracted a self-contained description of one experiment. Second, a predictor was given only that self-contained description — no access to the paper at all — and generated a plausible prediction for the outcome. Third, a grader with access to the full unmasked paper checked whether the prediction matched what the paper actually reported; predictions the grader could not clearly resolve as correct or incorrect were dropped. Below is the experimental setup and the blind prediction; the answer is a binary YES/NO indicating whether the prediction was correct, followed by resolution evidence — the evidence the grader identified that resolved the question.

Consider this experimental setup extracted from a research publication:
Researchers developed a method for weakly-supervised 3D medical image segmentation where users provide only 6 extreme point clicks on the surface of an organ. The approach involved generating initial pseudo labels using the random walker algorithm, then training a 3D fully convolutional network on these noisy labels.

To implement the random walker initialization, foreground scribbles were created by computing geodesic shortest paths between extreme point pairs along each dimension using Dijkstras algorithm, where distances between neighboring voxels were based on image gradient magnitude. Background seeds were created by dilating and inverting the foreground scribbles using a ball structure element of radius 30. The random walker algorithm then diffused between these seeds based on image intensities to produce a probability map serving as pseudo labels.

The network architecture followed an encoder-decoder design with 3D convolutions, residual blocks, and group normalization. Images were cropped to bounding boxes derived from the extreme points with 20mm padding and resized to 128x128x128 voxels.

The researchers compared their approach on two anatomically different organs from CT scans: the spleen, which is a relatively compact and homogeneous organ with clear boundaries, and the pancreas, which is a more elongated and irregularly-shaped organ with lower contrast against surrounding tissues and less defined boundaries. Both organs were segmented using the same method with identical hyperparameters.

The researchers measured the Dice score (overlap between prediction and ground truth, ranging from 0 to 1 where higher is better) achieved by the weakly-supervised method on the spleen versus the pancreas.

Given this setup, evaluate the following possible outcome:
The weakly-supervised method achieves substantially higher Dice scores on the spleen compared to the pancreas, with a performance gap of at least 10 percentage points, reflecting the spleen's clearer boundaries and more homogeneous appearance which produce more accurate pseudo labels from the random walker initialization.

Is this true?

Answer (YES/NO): YES